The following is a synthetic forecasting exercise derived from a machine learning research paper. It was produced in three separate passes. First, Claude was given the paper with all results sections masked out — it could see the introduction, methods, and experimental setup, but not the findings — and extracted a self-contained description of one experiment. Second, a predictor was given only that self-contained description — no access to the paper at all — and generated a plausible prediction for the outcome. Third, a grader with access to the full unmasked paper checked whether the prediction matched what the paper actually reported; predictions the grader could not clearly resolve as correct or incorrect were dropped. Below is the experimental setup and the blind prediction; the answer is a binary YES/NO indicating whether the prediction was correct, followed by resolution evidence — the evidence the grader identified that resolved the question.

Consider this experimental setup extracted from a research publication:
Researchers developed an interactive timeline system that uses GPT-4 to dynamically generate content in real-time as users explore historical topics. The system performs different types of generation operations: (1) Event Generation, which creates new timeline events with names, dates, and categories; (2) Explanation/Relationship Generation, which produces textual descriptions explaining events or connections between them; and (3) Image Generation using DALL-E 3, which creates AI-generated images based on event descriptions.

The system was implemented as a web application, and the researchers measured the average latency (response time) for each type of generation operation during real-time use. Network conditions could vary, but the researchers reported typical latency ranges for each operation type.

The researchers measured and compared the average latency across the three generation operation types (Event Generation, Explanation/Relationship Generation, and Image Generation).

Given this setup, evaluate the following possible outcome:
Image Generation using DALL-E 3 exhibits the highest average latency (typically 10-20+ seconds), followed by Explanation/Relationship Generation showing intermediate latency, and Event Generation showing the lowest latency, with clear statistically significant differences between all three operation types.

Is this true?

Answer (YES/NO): NO